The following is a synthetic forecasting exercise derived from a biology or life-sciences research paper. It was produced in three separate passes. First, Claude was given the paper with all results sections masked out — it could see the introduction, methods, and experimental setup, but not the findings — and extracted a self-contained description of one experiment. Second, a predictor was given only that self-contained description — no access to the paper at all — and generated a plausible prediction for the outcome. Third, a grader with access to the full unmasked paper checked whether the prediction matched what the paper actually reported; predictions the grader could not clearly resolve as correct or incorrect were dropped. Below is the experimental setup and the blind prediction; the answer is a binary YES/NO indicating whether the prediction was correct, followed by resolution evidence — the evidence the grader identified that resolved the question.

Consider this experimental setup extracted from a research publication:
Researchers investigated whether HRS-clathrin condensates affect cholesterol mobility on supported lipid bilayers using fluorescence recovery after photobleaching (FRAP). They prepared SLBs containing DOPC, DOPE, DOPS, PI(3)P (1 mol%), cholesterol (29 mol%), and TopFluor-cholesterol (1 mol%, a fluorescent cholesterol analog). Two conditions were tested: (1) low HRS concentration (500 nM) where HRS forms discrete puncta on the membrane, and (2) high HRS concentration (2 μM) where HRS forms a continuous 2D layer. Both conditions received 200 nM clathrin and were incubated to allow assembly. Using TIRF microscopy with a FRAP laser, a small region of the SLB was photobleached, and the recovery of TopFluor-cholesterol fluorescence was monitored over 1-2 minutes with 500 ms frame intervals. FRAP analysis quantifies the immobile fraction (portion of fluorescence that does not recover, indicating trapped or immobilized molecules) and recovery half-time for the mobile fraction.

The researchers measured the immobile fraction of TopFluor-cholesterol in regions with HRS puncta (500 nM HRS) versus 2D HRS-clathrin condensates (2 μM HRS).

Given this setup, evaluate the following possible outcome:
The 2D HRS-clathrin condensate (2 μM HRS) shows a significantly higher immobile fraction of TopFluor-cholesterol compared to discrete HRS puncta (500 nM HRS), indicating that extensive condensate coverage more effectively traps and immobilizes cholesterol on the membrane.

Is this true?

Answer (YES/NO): NO